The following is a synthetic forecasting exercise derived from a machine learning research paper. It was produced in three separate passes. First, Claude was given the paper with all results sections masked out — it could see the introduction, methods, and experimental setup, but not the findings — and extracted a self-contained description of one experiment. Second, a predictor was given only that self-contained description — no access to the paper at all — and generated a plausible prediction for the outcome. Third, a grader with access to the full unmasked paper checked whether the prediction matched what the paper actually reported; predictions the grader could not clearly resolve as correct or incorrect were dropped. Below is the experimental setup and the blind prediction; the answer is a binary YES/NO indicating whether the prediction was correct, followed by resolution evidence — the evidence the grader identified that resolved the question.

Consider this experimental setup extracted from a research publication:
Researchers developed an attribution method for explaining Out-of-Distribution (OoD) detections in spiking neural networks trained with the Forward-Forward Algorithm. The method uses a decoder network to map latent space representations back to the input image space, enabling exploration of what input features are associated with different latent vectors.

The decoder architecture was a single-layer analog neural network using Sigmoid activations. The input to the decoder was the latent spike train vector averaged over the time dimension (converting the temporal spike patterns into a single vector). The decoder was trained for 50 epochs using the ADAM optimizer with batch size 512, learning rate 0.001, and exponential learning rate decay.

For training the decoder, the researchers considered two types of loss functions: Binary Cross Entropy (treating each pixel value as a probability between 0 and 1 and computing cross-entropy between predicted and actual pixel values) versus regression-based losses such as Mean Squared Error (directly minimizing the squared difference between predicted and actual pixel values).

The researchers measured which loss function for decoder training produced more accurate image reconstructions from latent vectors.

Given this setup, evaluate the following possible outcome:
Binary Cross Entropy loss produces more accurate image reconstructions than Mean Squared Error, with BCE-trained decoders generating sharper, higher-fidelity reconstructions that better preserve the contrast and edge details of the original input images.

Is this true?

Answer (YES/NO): NO